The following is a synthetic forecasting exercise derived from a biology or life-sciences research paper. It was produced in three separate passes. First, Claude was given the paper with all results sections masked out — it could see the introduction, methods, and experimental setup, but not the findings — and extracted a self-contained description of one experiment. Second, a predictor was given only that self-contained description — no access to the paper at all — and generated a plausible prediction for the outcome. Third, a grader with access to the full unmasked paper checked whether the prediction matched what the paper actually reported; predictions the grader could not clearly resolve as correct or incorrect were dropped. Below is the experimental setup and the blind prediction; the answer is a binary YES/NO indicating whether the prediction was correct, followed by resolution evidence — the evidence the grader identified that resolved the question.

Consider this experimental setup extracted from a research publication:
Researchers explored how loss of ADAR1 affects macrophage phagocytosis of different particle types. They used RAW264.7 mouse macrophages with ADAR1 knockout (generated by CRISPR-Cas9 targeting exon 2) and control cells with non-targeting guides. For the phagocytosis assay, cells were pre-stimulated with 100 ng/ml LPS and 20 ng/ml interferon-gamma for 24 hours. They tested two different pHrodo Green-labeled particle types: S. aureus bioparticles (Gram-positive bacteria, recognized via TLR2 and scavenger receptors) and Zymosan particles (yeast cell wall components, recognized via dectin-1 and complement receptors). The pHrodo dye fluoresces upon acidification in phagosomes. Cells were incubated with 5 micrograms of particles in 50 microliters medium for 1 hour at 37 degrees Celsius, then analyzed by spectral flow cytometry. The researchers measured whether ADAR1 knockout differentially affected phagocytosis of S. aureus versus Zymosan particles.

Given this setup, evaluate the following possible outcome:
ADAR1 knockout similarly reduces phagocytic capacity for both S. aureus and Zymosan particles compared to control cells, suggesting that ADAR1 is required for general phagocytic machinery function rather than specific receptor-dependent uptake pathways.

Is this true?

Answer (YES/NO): YES